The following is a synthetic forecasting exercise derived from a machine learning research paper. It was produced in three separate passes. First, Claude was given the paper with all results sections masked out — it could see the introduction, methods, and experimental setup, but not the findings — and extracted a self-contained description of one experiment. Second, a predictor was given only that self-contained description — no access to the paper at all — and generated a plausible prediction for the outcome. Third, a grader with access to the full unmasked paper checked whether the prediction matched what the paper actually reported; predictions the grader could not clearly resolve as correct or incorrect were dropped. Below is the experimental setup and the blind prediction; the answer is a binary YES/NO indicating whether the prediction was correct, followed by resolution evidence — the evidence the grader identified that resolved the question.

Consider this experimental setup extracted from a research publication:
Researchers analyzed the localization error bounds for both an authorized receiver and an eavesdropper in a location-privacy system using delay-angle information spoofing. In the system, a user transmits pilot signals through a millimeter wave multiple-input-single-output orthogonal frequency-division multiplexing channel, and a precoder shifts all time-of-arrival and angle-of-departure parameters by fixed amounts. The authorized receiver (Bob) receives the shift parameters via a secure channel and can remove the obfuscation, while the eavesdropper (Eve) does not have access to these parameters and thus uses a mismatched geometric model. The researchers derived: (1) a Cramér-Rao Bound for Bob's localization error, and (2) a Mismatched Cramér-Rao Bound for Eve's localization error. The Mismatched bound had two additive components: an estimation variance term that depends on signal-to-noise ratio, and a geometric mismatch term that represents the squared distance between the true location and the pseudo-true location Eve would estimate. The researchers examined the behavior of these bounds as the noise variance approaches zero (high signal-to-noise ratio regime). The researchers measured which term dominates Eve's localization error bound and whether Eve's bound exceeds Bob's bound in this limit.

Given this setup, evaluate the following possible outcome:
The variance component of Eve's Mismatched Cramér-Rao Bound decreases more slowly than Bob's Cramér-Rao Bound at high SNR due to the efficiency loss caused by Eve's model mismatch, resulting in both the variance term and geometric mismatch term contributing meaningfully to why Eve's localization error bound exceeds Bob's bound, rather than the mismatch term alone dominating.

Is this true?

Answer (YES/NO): NO